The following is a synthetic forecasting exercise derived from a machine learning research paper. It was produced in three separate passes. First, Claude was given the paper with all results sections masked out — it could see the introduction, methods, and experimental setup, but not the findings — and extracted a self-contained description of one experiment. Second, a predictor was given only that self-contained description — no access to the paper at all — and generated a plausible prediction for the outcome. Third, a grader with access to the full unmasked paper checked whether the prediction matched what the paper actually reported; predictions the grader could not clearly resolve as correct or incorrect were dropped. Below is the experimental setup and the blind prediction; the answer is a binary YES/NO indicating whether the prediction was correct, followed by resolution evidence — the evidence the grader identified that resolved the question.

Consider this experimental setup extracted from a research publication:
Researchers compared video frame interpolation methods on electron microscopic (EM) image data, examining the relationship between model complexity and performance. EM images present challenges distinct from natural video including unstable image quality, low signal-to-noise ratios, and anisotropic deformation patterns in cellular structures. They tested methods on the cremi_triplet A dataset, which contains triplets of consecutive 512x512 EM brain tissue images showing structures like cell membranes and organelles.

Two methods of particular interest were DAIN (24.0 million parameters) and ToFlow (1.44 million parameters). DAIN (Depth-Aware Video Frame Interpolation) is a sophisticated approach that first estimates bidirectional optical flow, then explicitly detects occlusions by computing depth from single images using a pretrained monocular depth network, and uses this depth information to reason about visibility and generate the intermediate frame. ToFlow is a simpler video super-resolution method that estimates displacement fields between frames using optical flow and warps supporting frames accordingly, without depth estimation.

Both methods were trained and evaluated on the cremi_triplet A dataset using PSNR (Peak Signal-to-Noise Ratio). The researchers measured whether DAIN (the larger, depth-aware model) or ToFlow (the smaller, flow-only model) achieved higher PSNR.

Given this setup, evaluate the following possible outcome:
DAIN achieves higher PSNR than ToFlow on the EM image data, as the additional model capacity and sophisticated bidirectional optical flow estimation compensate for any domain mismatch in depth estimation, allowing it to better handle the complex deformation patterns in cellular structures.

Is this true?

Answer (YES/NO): NO